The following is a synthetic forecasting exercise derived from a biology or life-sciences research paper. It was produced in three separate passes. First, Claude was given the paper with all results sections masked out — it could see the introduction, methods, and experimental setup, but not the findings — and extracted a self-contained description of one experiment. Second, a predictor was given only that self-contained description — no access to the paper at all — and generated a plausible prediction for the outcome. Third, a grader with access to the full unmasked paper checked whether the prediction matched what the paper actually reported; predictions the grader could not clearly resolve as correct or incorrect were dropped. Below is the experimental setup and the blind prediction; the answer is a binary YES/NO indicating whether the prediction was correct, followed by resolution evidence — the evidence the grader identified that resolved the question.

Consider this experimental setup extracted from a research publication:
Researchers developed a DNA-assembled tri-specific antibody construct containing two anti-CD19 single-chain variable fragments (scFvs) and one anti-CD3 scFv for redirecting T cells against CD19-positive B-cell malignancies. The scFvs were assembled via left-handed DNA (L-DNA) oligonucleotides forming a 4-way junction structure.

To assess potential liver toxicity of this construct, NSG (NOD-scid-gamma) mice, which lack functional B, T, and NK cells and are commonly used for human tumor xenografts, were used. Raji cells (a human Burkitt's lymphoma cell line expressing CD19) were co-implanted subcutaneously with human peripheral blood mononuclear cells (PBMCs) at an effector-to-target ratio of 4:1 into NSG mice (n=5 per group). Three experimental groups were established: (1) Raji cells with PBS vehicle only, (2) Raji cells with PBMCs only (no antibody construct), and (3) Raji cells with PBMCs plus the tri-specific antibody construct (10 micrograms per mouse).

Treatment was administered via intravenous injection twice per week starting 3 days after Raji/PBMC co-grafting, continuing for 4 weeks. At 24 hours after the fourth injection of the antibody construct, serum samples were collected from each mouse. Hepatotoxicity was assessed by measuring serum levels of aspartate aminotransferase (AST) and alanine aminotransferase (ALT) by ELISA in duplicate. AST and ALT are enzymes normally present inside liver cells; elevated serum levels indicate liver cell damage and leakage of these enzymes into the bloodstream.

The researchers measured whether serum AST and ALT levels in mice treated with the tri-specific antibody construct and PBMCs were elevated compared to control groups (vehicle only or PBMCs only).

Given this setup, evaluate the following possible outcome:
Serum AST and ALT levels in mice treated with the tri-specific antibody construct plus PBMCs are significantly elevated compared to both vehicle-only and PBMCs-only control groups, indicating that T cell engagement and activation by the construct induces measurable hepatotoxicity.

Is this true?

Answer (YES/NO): NO